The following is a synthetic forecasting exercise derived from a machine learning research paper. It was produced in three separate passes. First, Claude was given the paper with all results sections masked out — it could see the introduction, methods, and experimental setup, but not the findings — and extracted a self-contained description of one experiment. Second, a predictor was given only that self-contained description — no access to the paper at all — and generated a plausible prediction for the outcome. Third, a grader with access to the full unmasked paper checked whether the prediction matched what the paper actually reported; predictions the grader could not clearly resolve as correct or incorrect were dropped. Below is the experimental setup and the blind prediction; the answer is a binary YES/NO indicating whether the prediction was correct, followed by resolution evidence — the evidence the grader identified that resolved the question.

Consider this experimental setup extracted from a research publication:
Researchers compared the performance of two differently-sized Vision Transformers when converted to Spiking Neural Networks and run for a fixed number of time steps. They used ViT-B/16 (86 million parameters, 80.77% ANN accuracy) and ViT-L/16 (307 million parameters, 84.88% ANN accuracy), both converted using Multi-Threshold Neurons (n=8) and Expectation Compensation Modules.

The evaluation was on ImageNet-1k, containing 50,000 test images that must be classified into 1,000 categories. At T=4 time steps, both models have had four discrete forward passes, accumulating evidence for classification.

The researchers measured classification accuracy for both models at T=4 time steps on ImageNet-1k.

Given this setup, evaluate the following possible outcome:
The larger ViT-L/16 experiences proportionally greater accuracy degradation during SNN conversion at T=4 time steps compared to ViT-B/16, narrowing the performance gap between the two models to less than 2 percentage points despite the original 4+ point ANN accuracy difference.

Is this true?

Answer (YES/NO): NO